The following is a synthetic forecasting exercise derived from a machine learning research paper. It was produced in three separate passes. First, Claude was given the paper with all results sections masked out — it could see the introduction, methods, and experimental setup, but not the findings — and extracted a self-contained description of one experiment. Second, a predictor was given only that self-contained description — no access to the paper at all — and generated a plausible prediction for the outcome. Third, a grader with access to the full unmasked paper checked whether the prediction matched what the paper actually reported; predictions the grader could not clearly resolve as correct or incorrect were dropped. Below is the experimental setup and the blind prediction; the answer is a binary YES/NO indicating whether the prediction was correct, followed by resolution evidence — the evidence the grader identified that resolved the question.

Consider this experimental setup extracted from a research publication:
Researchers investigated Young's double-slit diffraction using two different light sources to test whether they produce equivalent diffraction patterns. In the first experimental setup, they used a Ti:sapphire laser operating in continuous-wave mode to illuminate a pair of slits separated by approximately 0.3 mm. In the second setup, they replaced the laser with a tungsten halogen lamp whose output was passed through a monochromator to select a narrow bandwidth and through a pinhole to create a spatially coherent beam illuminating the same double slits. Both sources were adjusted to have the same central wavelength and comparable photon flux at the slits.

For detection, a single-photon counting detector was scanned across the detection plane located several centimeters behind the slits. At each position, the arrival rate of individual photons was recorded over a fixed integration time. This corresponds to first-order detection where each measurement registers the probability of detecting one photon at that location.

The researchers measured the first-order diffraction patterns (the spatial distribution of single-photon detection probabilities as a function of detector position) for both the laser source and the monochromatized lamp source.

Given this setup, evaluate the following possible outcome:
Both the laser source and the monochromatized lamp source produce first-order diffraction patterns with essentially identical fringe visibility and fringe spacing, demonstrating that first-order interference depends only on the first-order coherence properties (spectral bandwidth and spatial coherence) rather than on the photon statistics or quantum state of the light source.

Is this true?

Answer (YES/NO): YES